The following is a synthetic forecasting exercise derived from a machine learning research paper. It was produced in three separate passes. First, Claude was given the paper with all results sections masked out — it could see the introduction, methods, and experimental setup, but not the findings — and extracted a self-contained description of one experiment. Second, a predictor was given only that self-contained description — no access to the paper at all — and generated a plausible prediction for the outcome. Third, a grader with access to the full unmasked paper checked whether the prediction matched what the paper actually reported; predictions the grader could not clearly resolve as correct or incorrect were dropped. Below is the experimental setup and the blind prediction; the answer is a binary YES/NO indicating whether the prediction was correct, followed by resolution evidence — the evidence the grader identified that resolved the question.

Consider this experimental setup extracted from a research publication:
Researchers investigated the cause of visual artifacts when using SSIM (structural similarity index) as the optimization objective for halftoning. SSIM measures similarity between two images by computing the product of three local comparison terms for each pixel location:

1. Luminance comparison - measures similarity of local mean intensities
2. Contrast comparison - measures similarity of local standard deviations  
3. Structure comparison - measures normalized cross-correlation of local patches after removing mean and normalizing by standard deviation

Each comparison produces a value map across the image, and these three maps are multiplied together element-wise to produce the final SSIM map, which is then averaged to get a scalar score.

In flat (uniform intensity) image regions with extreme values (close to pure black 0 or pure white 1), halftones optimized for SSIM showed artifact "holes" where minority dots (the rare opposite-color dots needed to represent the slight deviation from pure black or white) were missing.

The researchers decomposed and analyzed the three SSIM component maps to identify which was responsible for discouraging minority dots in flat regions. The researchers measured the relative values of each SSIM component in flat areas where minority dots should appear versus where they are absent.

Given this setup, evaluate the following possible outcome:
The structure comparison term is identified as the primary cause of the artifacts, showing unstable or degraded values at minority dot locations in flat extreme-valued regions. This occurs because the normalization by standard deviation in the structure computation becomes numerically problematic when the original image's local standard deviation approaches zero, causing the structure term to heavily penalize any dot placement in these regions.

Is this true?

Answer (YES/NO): NO